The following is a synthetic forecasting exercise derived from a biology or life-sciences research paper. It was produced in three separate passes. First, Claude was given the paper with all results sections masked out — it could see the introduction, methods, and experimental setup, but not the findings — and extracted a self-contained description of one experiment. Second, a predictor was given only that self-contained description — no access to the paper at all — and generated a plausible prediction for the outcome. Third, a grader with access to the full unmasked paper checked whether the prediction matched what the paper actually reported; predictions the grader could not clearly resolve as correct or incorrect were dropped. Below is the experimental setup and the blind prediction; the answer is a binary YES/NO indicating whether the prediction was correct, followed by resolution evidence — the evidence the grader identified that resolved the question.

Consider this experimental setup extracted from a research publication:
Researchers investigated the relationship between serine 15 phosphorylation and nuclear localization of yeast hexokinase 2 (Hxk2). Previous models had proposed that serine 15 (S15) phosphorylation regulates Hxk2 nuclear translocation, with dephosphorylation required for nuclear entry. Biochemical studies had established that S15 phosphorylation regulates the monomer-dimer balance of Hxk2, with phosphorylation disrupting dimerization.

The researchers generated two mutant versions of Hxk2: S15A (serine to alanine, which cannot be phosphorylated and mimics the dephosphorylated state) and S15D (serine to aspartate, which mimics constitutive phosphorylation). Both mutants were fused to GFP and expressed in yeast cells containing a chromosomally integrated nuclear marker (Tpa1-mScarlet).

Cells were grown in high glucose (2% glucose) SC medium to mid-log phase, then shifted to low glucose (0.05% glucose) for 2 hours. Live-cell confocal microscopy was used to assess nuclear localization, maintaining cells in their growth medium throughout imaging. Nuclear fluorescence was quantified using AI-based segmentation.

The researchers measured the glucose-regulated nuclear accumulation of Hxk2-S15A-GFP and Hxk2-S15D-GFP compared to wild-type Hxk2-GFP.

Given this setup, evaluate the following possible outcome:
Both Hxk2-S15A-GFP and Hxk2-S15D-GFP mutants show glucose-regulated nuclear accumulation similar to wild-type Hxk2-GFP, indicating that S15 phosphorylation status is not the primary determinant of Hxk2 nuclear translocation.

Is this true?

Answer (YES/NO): YES